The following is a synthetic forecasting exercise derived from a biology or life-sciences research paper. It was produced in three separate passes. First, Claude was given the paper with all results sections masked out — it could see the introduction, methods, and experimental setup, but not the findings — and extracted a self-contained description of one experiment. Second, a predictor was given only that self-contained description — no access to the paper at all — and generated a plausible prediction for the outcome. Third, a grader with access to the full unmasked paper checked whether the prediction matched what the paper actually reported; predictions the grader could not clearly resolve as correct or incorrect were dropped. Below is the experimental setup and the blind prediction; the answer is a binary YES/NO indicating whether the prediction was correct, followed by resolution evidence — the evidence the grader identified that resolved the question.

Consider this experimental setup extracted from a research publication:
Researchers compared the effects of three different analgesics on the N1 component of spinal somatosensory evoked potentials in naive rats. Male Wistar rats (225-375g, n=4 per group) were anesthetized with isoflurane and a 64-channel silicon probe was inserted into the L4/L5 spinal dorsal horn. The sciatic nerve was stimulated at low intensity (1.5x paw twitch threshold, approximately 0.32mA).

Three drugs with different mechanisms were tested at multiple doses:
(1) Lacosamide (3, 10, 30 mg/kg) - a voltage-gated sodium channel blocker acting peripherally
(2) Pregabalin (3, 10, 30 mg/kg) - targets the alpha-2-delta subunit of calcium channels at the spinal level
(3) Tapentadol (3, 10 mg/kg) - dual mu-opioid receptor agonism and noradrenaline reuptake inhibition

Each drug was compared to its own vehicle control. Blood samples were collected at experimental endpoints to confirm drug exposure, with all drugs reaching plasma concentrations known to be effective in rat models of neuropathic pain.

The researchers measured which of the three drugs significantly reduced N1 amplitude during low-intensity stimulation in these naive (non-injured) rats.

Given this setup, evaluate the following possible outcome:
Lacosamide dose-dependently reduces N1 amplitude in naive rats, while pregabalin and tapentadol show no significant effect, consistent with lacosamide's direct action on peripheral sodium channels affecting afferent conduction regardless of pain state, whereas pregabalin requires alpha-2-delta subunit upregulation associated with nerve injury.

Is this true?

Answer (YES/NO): NO